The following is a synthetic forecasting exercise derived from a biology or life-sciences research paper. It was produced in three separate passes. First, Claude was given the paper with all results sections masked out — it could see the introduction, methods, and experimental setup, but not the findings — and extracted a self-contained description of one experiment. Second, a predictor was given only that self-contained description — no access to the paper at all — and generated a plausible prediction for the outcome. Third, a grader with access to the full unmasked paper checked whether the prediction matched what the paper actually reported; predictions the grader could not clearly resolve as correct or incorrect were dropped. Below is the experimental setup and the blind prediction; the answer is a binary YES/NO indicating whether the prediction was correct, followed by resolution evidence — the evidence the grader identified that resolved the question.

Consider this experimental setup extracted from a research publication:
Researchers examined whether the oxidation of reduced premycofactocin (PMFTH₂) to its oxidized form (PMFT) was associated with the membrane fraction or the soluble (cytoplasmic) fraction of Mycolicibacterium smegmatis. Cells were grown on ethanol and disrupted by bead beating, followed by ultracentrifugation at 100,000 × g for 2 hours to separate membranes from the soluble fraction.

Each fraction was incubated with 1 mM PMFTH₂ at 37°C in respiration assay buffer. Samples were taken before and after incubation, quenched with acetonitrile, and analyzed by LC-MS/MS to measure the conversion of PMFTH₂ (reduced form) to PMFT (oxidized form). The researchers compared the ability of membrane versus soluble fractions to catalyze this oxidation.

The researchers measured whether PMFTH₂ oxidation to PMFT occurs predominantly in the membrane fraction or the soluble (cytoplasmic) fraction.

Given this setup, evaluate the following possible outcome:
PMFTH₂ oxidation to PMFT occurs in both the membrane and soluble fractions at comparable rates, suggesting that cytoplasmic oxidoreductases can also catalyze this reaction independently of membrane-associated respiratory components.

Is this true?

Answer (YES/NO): NO